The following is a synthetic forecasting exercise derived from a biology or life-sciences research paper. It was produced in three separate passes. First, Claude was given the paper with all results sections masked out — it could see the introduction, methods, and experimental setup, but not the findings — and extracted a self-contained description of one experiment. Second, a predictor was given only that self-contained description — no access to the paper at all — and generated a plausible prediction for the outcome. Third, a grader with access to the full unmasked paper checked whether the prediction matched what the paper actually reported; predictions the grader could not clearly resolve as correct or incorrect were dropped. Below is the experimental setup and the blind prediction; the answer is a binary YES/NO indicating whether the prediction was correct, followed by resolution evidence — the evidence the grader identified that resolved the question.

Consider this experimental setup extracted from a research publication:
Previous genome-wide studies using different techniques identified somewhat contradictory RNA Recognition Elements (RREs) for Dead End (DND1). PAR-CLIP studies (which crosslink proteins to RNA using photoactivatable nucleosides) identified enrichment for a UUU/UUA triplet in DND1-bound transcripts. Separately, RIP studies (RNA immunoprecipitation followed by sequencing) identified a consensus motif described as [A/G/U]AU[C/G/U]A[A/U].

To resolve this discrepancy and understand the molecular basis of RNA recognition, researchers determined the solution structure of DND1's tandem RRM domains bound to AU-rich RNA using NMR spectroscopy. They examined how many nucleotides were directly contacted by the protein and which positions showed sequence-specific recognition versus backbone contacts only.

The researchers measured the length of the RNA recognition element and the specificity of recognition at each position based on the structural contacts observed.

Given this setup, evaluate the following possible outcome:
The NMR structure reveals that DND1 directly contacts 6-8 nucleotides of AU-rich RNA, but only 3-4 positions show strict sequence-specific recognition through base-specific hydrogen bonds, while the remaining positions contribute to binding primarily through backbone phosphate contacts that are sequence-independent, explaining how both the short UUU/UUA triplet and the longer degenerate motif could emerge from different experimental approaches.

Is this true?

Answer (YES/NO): NO